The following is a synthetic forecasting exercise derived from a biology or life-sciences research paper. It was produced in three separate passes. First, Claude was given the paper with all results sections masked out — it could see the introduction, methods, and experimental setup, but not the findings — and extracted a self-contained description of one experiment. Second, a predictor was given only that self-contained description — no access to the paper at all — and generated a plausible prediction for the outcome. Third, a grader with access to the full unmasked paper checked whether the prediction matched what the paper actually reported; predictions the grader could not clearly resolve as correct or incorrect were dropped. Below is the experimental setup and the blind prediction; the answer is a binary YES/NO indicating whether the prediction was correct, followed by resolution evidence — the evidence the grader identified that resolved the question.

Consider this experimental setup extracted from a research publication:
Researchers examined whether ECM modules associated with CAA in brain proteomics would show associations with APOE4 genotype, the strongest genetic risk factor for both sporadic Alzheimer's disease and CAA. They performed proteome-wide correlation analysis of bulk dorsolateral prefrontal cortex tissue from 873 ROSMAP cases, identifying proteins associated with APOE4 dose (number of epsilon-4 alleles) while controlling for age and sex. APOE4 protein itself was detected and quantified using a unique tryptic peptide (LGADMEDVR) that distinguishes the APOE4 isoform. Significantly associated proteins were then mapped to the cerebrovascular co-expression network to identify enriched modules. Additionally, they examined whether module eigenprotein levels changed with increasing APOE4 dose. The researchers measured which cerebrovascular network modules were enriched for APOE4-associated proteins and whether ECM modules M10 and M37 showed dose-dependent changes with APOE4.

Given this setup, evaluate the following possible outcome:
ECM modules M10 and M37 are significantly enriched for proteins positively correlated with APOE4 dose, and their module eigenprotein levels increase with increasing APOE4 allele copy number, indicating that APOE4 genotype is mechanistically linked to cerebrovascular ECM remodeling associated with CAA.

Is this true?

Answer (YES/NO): YES